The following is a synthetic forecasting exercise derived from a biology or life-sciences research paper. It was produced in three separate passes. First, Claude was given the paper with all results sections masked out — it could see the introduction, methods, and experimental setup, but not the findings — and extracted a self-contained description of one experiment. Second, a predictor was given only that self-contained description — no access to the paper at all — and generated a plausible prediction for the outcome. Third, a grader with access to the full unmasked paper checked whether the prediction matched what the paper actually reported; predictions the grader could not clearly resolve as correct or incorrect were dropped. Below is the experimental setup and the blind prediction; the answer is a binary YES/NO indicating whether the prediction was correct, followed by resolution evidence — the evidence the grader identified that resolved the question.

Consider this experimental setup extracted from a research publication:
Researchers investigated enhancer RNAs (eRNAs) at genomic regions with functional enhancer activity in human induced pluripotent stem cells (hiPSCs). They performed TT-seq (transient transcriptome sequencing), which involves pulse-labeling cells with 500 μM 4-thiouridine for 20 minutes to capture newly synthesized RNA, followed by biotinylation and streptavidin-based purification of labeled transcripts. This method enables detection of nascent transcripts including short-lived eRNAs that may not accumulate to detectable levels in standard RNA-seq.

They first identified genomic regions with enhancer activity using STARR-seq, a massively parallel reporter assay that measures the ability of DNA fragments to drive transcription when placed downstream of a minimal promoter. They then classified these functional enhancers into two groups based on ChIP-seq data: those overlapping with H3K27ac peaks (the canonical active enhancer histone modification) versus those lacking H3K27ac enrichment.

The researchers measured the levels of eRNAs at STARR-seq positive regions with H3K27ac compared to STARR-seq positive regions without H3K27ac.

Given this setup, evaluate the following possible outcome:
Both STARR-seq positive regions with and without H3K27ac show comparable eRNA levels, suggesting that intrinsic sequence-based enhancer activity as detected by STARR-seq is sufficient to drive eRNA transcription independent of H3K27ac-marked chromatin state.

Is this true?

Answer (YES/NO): NO